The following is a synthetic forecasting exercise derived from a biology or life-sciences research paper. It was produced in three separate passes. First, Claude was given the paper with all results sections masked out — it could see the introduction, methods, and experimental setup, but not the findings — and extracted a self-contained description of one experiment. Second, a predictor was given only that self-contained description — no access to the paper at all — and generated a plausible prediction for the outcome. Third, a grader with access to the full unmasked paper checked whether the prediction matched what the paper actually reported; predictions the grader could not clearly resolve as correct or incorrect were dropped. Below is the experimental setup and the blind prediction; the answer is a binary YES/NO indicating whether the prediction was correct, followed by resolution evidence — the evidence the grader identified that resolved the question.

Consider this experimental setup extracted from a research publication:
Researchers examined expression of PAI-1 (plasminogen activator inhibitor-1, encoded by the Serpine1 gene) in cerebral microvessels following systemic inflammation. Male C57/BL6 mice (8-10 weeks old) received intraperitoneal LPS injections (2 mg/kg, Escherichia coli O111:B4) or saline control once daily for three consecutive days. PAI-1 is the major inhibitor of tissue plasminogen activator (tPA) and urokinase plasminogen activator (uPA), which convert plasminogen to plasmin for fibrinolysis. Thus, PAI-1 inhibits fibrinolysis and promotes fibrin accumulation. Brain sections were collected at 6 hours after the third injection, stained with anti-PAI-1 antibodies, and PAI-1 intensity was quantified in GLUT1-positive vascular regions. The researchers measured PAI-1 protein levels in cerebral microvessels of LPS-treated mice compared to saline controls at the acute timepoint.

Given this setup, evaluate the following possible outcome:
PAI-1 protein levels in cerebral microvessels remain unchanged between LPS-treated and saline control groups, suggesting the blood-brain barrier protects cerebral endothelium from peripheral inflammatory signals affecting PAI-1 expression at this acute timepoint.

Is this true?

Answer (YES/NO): NO